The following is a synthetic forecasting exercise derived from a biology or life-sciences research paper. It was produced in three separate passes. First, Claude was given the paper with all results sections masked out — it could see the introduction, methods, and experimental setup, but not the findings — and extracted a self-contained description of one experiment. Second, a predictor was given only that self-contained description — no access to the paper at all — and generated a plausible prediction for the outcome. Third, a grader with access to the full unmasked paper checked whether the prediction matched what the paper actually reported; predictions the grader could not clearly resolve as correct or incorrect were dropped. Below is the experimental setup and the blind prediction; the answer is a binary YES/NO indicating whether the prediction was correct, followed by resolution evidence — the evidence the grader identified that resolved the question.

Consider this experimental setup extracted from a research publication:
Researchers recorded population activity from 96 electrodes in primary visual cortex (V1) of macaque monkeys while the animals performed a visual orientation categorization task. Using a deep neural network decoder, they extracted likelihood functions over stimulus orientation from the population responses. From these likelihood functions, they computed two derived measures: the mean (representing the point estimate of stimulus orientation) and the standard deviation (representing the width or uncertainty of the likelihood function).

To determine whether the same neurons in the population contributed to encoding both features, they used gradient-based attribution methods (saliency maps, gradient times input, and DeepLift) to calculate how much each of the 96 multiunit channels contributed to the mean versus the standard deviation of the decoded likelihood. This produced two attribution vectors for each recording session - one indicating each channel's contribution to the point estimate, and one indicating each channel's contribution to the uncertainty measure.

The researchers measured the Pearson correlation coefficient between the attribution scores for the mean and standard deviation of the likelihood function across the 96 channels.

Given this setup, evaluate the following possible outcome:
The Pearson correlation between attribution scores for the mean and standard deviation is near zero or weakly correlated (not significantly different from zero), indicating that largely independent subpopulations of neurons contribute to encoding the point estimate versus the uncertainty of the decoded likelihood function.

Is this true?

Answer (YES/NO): NO